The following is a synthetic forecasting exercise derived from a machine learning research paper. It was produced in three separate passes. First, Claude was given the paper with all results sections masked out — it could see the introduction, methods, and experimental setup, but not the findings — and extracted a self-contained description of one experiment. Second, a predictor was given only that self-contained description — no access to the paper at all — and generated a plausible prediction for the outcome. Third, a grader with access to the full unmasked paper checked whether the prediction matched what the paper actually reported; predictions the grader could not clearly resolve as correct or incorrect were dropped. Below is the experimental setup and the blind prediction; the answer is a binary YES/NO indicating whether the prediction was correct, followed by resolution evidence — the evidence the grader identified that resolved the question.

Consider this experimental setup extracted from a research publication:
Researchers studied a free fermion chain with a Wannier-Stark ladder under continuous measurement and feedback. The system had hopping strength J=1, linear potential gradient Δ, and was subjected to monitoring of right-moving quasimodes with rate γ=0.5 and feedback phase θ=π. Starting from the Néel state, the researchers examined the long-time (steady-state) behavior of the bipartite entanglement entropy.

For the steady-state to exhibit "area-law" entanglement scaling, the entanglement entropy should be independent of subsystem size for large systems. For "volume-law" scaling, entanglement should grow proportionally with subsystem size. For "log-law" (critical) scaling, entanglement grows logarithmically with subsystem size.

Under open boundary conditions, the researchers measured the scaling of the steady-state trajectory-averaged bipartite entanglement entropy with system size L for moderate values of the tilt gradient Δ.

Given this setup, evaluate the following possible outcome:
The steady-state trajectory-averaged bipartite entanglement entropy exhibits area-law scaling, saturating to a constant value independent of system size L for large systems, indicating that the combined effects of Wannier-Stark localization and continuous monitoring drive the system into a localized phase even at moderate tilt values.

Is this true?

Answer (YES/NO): YES